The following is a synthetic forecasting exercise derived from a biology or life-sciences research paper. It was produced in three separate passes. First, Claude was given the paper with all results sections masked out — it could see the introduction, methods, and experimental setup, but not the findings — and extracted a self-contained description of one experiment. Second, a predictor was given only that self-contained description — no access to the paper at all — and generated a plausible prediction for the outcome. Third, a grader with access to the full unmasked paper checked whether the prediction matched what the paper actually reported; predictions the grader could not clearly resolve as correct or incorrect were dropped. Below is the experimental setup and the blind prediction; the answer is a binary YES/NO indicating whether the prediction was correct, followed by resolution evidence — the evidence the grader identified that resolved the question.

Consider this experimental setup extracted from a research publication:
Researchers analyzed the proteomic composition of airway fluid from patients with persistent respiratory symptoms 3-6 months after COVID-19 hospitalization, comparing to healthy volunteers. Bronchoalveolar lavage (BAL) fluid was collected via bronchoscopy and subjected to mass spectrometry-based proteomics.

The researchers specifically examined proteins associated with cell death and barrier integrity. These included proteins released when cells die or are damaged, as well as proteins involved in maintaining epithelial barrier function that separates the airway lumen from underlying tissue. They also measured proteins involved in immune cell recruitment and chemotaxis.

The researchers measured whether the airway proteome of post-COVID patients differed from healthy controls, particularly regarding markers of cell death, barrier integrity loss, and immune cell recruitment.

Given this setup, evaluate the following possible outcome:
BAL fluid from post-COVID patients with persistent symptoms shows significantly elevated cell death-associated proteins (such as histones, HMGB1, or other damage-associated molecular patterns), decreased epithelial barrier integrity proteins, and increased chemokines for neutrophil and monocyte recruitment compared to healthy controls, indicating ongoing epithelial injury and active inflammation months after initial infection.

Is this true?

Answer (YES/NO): NO